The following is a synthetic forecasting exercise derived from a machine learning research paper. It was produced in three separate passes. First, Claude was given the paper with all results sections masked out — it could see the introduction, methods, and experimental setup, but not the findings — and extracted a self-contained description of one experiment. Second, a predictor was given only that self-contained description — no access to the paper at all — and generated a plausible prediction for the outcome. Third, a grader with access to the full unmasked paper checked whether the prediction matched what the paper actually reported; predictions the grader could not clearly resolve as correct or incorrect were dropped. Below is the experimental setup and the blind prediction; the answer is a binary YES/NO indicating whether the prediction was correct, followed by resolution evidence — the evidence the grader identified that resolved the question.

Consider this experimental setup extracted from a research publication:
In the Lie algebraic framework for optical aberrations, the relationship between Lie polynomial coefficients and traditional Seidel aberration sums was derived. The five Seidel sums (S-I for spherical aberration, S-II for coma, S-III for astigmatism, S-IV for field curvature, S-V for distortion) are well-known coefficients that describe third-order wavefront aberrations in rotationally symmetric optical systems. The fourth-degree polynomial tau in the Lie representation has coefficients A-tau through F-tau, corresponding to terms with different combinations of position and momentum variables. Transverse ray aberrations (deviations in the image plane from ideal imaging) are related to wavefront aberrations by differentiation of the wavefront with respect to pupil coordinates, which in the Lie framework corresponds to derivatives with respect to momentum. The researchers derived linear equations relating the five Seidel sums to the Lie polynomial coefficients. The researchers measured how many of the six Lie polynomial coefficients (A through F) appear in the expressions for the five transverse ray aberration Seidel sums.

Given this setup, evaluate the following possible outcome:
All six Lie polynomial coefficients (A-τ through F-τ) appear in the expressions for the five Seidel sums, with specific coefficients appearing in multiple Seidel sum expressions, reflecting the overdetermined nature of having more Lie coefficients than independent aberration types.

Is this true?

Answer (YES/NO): NO